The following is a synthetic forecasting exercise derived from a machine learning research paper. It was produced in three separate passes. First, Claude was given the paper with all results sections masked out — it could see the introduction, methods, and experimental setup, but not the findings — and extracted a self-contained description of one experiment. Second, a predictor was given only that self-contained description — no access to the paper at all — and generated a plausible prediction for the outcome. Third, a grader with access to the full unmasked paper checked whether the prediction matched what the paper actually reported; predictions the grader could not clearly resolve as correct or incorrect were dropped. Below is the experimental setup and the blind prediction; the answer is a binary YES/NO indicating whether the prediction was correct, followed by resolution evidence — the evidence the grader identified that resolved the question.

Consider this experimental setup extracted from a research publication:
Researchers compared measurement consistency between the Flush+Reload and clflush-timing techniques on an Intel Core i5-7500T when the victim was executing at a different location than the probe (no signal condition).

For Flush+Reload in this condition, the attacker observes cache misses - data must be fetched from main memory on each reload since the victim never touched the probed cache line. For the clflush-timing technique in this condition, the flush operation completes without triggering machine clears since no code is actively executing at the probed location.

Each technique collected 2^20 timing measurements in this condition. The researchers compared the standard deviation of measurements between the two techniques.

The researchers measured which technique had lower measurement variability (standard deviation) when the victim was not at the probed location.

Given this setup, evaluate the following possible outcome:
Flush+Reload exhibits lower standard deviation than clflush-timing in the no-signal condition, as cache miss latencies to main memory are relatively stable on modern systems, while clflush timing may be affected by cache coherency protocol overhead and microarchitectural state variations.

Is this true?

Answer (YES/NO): NO